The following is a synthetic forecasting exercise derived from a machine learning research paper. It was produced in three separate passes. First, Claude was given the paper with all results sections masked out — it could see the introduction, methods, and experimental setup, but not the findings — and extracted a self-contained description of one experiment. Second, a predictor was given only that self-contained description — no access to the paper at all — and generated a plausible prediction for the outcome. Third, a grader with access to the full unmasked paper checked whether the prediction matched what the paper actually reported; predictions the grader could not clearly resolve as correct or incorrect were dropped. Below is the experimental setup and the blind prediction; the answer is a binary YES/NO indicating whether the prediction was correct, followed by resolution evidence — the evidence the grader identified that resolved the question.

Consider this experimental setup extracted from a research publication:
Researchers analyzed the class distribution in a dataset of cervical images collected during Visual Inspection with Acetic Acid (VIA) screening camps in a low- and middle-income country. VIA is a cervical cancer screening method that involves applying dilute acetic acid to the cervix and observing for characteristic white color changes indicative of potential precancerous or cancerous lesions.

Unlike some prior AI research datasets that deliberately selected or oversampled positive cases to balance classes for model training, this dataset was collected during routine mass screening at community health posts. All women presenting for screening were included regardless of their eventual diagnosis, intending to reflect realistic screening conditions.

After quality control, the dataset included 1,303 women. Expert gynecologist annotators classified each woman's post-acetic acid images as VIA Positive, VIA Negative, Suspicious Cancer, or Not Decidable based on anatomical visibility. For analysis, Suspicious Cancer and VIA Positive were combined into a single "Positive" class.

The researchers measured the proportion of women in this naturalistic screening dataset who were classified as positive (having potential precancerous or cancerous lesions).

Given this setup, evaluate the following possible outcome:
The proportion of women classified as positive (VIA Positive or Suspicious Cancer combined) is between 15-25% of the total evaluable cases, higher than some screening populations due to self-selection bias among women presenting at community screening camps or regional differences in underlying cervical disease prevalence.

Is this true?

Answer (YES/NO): YES